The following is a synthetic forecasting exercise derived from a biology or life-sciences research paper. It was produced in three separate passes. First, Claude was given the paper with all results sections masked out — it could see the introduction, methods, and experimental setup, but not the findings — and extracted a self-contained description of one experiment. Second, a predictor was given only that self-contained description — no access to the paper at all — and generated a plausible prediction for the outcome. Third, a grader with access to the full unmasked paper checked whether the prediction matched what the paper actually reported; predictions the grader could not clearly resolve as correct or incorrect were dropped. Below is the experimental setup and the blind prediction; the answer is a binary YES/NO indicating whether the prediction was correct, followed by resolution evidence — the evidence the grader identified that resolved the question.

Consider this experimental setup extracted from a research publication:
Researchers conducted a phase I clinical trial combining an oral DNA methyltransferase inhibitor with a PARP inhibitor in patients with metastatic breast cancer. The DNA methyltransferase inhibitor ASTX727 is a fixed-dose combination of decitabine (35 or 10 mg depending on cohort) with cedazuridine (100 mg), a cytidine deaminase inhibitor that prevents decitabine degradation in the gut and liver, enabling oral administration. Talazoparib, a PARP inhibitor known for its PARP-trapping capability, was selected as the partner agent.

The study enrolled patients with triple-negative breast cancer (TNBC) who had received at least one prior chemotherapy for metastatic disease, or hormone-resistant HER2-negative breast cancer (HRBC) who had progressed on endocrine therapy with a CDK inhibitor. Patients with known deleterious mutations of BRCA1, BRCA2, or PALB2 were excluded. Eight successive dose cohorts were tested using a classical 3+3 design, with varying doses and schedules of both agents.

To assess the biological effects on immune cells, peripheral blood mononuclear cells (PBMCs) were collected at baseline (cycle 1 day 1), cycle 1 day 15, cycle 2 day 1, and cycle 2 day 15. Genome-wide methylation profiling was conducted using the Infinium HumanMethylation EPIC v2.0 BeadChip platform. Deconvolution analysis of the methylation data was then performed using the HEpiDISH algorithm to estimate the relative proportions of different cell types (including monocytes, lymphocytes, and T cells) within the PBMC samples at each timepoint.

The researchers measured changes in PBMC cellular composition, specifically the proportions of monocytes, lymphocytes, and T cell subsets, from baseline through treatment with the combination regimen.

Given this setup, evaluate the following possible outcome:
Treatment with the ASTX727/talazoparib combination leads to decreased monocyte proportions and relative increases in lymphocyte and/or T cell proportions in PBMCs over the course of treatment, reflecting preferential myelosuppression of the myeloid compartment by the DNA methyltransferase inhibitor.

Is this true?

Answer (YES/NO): NO